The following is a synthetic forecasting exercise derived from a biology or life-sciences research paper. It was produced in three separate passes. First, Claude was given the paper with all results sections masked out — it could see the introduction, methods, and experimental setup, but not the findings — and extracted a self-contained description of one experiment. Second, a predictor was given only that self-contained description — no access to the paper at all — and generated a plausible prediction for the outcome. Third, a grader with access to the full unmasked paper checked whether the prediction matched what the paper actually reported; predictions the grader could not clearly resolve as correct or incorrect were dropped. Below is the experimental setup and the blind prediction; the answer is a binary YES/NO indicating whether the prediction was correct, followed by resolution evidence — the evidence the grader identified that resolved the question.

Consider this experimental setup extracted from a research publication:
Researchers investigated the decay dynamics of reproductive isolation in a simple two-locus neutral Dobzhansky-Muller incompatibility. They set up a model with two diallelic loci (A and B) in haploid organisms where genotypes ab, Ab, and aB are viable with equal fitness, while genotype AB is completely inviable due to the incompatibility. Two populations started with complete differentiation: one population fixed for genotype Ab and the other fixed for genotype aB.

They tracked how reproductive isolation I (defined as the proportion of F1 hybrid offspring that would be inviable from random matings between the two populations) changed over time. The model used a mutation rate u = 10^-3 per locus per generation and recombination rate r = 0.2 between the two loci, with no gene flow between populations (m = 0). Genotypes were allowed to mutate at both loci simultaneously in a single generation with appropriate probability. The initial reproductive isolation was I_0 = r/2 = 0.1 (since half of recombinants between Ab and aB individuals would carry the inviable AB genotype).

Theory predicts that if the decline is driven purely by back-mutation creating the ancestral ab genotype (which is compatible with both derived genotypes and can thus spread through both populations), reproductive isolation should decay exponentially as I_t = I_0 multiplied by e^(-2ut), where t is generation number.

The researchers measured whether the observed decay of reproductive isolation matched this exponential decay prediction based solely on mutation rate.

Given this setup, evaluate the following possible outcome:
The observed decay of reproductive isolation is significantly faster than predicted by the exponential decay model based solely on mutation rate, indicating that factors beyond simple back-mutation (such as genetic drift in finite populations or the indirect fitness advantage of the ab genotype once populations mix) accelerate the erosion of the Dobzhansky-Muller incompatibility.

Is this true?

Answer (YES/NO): NO